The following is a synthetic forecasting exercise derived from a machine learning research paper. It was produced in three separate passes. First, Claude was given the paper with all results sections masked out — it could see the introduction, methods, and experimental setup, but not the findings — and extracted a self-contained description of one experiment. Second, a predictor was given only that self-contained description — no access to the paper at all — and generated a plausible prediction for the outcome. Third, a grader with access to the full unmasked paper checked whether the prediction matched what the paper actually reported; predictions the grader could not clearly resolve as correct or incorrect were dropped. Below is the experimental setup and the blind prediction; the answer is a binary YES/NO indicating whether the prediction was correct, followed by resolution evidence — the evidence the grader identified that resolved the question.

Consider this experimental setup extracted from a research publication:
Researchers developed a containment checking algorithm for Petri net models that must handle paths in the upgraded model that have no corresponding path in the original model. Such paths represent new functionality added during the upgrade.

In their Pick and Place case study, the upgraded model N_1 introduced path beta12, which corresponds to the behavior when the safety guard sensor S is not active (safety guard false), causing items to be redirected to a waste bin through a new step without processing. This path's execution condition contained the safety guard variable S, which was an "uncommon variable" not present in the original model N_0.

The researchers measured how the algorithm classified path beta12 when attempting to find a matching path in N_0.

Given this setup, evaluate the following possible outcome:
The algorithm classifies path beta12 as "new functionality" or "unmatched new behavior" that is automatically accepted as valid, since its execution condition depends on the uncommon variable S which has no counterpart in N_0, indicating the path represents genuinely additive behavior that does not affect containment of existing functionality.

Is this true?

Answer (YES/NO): NO